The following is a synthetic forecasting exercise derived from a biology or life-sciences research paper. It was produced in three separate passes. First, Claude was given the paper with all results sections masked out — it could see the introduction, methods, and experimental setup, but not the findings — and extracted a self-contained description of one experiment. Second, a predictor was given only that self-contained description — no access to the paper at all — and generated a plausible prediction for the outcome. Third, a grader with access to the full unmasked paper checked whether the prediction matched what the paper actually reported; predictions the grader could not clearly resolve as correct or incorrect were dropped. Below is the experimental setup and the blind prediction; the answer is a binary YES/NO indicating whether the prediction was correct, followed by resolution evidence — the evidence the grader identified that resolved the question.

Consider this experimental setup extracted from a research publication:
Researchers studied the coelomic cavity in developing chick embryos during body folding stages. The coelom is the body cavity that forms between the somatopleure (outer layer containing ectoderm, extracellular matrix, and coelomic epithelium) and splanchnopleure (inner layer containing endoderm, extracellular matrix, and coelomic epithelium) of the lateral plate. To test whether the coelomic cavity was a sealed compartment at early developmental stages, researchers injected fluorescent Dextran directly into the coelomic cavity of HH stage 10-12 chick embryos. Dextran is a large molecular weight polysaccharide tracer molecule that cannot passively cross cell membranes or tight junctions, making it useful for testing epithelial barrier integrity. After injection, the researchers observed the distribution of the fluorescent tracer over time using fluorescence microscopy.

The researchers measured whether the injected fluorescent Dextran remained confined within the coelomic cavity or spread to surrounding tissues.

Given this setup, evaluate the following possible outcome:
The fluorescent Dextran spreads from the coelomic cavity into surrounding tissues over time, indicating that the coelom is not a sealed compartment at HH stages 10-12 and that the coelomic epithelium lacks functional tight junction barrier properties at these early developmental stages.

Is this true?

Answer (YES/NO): NO